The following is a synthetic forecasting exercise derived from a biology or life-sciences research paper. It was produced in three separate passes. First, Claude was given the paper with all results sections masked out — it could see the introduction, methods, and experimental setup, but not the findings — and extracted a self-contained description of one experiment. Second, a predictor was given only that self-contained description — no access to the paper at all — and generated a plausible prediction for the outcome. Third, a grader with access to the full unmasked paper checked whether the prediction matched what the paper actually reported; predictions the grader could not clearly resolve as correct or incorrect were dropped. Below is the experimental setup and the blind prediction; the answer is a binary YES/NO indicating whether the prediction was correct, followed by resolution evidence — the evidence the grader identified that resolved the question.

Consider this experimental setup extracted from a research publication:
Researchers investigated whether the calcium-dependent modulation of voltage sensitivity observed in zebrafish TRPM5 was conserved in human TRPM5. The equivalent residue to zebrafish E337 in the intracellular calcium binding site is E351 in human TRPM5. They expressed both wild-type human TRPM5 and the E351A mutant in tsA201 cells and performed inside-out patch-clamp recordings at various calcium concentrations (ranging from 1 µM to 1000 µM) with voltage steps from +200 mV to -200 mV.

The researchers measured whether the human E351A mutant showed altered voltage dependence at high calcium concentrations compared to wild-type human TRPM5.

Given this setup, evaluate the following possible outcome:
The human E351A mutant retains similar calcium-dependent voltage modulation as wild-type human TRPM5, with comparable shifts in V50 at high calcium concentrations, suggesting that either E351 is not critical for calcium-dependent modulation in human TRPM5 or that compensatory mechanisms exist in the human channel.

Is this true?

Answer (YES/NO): NO